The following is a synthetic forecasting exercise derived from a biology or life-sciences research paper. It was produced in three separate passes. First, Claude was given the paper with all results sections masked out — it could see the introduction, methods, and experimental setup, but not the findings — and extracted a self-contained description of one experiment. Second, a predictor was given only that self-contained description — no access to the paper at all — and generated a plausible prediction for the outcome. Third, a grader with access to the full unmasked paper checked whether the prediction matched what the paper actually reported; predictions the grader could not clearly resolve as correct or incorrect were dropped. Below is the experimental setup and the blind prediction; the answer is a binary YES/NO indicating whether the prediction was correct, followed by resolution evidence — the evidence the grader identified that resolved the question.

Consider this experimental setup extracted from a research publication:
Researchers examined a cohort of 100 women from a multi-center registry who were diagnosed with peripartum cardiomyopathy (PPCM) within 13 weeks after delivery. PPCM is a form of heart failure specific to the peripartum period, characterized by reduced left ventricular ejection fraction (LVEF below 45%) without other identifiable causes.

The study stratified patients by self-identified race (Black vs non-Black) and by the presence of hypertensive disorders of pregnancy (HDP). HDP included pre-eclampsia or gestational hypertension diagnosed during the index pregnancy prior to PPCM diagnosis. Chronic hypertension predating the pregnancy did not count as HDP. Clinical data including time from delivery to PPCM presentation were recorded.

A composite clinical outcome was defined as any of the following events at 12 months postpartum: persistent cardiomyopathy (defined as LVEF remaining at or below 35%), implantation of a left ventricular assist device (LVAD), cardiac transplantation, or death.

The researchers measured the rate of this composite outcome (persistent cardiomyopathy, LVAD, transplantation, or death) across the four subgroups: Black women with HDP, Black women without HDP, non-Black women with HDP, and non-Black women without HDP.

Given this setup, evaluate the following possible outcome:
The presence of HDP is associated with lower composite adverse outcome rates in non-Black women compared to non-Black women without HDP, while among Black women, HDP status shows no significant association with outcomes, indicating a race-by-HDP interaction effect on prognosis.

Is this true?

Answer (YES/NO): NO